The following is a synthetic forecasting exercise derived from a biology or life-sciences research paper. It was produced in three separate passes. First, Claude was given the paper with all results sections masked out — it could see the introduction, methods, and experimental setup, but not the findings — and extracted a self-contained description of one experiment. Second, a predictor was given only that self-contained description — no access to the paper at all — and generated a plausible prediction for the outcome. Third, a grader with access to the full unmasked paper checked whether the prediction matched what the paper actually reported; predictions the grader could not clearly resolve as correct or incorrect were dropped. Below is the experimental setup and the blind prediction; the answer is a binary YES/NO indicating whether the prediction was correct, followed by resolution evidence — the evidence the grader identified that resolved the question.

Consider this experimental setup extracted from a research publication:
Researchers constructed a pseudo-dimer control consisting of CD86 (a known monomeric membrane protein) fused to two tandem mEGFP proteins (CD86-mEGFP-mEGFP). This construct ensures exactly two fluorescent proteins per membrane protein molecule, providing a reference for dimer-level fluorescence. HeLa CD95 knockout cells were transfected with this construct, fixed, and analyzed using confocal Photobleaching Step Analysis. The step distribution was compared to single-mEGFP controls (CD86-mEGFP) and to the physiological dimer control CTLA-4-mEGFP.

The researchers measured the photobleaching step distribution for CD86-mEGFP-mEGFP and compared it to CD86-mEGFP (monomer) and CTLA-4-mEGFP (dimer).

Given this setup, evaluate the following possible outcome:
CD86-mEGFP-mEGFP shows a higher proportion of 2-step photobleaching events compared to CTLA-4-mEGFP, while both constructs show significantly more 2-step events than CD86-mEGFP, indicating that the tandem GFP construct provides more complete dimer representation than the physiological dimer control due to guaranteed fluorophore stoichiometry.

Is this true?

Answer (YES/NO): YES